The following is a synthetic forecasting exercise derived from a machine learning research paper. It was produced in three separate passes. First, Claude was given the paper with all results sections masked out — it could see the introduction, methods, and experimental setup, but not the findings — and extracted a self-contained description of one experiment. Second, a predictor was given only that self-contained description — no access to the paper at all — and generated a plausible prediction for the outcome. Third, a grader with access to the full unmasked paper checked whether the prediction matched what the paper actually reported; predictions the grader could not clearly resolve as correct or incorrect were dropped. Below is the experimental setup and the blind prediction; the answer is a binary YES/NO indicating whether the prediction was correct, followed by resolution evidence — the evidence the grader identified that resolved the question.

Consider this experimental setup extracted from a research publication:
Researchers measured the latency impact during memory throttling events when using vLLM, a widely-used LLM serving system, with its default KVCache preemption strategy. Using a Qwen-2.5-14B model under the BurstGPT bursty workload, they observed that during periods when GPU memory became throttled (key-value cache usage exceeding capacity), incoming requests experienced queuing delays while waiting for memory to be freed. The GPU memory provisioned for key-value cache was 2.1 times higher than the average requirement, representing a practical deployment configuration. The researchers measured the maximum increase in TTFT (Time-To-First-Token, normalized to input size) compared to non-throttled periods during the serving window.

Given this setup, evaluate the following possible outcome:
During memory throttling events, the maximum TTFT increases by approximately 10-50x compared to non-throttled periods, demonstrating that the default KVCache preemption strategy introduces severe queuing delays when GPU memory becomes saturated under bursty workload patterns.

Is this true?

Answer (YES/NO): NO